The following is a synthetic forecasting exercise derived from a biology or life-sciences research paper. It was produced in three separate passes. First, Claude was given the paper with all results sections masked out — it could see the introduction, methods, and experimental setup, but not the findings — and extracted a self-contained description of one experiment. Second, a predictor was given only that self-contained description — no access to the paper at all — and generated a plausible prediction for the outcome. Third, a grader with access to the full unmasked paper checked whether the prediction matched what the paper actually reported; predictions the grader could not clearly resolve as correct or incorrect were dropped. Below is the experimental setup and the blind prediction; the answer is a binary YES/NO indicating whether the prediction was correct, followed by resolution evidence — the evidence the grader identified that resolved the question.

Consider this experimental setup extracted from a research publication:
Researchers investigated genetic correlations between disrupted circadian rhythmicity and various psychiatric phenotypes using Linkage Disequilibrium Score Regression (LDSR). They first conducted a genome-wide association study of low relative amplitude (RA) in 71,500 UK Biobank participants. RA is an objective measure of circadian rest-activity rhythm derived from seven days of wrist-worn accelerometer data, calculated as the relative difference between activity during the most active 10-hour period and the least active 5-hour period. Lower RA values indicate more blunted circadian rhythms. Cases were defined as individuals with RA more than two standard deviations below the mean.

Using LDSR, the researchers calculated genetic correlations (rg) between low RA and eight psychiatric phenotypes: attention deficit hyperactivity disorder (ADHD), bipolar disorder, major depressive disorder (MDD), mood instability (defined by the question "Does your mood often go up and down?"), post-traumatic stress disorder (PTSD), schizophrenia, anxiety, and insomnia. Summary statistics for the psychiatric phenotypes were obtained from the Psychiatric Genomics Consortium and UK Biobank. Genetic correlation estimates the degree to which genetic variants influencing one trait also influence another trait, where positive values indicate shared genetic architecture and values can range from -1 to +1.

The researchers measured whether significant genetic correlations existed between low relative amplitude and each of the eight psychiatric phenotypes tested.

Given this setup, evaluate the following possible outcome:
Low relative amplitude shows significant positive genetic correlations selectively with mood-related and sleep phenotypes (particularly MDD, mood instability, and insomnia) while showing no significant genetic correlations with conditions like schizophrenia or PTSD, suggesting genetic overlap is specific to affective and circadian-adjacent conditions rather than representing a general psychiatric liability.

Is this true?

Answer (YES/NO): NO